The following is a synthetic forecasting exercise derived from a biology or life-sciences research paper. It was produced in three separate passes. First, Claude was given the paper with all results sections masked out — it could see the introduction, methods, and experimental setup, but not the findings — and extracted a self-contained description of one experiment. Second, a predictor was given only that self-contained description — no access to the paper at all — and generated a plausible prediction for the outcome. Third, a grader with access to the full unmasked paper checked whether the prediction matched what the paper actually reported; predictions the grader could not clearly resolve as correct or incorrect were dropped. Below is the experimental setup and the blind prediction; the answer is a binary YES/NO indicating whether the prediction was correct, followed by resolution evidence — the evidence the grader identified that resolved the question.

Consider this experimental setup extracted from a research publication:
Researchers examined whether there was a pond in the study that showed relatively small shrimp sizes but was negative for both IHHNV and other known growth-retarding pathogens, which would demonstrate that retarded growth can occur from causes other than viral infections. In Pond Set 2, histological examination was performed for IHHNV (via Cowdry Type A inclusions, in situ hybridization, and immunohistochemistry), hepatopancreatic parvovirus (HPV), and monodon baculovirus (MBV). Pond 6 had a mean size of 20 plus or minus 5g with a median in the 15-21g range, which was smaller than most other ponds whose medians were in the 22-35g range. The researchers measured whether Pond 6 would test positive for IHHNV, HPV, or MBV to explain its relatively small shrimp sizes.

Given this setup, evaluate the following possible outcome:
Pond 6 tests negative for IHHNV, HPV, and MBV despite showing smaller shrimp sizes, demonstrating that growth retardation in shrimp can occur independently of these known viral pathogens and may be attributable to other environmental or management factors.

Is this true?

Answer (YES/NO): YES